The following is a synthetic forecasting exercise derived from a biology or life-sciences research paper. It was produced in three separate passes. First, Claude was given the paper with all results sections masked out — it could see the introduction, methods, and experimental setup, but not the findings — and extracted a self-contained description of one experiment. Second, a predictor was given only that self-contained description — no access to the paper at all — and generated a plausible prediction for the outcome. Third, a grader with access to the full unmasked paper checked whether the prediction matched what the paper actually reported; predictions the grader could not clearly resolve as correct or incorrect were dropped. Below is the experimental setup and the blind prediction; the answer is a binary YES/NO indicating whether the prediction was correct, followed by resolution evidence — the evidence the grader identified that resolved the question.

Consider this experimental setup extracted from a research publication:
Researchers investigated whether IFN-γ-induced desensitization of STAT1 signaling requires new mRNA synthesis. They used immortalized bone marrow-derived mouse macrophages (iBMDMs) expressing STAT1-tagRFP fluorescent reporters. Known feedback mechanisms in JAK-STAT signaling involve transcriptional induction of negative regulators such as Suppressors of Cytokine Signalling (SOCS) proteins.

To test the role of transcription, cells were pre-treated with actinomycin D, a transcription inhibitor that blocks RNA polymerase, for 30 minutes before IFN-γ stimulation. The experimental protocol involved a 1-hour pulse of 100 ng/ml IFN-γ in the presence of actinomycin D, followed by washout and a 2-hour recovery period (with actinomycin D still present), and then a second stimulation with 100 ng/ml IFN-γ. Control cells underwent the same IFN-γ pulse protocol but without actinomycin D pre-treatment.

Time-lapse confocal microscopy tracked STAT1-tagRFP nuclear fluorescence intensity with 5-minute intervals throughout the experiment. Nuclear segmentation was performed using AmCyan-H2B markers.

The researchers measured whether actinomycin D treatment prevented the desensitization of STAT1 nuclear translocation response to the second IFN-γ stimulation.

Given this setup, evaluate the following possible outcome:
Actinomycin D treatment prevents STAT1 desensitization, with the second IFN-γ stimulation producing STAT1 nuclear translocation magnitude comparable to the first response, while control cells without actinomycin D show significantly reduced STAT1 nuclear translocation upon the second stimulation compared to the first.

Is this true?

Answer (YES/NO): NO